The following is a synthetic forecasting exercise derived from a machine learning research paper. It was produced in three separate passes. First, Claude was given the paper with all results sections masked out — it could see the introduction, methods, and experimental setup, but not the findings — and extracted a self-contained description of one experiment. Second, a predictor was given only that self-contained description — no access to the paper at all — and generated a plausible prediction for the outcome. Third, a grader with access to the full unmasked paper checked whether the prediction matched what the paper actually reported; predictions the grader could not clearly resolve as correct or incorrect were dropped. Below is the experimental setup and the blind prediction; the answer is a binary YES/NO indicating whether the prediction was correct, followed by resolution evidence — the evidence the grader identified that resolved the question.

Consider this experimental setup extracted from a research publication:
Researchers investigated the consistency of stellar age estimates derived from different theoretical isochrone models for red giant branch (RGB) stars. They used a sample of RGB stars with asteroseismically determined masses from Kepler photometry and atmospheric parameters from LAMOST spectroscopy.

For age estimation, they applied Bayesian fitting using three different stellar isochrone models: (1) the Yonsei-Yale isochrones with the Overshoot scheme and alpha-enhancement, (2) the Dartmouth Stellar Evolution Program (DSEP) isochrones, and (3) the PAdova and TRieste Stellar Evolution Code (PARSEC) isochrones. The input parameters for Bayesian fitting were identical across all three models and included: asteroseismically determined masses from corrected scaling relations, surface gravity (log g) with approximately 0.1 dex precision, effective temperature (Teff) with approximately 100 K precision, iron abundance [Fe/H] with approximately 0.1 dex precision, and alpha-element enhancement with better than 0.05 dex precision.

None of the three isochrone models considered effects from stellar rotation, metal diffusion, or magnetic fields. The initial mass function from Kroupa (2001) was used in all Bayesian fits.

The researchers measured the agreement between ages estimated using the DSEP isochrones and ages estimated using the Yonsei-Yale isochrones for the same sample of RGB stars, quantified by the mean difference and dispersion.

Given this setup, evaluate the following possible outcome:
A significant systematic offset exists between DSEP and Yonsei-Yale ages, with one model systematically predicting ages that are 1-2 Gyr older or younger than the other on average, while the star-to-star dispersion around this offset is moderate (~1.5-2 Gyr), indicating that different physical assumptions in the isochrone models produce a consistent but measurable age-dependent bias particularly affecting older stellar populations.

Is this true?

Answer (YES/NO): NO